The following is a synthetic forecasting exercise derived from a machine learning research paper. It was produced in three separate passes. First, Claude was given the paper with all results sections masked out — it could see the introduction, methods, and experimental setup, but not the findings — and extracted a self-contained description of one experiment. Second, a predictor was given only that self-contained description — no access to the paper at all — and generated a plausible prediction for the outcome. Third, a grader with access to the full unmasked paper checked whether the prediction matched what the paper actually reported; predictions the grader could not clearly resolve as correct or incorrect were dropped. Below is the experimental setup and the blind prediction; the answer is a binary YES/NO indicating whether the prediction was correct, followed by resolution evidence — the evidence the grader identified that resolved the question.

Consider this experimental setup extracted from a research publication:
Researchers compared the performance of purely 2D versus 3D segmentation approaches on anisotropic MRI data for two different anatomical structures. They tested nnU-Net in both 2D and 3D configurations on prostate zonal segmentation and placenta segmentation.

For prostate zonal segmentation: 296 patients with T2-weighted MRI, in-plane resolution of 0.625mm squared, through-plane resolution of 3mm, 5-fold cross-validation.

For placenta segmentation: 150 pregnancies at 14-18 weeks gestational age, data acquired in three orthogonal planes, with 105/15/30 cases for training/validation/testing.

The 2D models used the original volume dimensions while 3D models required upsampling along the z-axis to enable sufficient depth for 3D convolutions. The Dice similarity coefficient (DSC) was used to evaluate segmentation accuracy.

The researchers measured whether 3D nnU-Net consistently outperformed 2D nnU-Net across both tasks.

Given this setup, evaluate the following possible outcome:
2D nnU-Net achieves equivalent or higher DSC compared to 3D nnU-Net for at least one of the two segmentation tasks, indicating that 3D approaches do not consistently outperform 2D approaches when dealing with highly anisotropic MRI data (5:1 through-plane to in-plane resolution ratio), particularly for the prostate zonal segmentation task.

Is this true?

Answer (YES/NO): NO